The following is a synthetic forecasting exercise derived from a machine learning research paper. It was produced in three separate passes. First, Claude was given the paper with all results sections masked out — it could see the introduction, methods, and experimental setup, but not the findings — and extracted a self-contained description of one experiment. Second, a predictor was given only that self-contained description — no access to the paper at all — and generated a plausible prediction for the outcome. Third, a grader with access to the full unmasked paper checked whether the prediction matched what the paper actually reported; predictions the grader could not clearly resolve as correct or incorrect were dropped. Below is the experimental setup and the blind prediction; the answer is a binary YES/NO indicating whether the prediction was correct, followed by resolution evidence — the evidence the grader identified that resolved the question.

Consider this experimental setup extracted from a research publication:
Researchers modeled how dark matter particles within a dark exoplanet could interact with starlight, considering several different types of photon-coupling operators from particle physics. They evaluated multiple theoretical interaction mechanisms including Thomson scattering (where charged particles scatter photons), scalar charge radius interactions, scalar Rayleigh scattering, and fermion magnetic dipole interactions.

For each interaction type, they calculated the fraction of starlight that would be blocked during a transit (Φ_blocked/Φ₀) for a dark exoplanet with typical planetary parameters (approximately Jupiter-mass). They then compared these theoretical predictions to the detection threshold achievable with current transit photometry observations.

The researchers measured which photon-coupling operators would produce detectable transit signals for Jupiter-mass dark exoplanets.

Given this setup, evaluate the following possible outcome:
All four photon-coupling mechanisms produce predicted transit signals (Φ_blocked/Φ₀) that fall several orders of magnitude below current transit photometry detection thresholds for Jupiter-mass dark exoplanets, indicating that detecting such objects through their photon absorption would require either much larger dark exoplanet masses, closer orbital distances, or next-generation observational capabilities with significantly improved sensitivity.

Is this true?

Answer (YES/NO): NO